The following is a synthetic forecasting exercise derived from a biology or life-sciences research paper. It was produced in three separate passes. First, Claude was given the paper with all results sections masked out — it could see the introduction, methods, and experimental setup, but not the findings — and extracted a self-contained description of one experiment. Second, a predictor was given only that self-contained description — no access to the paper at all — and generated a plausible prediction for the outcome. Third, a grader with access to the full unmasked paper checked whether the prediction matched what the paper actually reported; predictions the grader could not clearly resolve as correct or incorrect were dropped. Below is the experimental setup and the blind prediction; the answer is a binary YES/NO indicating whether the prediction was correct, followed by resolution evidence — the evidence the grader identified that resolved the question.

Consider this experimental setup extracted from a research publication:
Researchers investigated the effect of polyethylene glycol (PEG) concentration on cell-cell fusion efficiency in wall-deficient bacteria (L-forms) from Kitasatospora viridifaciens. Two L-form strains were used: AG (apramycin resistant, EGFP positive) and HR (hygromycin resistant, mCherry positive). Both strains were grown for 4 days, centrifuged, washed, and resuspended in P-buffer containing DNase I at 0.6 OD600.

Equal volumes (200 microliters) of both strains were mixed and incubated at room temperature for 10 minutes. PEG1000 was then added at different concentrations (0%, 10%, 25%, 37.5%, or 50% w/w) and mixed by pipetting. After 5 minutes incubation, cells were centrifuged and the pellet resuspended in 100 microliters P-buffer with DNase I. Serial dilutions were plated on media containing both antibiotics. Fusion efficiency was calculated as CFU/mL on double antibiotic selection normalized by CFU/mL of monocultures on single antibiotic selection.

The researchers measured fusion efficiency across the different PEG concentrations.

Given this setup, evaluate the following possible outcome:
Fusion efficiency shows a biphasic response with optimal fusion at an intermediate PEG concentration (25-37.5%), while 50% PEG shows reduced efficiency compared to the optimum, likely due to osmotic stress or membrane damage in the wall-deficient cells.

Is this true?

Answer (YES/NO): NO